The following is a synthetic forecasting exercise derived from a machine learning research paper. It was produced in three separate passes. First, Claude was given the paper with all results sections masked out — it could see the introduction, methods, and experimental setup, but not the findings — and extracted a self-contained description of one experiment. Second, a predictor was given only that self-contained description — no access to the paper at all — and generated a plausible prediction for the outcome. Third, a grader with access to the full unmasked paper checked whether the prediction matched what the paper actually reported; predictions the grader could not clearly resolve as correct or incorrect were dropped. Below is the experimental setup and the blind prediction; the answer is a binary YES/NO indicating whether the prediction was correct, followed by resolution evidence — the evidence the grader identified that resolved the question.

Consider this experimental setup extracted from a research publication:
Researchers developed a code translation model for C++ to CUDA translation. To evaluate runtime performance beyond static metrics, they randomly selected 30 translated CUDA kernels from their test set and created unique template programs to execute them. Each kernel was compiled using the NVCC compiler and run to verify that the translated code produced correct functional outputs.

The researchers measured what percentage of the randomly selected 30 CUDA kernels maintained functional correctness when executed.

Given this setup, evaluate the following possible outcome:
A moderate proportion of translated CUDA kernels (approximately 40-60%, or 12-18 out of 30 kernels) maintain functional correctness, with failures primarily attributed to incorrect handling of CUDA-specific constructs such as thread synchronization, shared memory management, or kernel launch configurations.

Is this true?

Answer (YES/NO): NO